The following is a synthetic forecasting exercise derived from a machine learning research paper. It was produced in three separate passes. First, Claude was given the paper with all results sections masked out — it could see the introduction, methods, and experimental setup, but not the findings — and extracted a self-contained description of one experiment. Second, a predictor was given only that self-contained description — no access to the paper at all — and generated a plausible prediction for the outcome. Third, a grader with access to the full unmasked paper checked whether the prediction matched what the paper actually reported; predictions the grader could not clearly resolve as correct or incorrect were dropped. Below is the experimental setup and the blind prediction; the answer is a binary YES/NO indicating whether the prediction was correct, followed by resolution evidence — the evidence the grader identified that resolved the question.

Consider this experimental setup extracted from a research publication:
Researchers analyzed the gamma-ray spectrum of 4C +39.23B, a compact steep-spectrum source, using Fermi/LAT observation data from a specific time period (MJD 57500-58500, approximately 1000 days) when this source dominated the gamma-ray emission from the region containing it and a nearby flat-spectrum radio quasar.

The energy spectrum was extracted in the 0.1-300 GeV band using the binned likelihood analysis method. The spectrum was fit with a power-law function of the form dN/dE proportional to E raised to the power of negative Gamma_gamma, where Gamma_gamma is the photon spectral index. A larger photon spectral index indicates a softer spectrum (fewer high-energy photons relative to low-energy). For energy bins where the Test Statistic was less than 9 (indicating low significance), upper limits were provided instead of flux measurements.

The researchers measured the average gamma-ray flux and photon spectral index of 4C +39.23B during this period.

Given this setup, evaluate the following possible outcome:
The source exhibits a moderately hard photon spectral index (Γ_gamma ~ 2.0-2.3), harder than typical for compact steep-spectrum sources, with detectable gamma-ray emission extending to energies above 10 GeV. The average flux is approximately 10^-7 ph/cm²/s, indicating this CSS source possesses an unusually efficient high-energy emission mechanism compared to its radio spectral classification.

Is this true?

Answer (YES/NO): NO